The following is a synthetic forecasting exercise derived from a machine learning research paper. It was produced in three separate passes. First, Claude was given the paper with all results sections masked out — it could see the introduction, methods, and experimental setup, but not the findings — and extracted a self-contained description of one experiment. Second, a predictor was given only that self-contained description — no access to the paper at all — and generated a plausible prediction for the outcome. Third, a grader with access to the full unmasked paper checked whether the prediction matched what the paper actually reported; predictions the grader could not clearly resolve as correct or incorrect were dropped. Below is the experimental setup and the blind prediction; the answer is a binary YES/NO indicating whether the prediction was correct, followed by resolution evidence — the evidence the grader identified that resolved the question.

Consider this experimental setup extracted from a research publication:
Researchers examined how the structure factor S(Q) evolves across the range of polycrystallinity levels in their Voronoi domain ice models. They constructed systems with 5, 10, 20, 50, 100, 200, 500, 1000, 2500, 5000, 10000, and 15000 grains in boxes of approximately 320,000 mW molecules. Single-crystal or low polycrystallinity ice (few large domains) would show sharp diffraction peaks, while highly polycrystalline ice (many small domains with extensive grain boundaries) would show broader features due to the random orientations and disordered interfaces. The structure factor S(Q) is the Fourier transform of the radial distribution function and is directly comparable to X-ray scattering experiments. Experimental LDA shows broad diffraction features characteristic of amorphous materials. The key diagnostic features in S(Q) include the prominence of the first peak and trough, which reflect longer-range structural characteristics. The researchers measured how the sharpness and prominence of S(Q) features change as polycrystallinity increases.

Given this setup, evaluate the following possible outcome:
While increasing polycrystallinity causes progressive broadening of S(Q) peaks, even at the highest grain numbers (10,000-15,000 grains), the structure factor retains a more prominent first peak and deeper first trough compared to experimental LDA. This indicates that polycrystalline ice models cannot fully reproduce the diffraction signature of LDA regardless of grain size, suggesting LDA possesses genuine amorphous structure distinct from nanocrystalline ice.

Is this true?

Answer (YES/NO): NO